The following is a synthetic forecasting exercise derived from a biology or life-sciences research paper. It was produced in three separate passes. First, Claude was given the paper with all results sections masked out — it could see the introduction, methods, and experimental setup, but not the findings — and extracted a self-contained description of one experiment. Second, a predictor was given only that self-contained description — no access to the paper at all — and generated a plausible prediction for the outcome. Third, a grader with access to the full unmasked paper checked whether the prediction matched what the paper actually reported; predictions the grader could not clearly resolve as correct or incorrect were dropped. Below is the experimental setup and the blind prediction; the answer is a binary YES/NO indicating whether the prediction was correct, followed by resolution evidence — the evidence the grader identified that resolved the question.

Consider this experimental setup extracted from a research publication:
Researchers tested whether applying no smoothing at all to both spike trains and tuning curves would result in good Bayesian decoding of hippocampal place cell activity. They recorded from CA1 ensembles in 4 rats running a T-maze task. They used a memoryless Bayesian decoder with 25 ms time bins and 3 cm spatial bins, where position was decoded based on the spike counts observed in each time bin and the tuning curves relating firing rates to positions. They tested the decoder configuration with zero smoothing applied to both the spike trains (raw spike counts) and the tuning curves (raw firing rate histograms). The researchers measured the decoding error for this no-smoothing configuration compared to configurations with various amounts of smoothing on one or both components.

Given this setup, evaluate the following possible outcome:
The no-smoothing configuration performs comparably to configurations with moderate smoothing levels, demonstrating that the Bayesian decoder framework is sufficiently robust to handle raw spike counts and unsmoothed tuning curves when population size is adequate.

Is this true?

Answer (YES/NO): NO